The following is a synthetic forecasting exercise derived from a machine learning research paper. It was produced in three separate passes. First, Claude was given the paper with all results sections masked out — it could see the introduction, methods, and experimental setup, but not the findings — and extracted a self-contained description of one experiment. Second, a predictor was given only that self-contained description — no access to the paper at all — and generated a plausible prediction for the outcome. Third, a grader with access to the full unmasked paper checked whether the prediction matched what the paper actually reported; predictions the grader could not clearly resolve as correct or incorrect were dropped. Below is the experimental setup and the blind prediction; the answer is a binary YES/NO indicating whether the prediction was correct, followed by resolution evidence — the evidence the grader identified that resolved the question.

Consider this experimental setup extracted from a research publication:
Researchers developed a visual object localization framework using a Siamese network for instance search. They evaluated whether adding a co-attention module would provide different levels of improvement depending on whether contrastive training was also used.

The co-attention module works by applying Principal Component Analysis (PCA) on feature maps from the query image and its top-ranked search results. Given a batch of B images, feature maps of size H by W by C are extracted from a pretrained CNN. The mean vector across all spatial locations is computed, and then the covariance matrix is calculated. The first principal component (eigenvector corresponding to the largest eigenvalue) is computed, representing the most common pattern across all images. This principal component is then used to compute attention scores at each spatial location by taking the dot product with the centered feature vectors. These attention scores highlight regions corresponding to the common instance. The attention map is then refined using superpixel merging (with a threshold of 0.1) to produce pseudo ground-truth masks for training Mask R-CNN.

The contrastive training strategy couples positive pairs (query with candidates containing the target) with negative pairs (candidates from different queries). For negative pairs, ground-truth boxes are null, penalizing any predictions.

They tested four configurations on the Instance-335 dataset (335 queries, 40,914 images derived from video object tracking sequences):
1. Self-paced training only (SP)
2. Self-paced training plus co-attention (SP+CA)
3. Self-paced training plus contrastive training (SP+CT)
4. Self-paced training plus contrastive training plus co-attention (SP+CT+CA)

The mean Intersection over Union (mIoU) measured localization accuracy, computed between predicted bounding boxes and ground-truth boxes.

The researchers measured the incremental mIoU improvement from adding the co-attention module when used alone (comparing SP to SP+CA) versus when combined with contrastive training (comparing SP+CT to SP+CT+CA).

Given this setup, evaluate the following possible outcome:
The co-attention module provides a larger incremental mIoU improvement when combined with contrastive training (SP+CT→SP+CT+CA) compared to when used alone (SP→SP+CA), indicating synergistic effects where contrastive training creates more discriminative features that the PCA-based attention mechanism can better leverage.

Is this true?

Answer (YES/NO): YES